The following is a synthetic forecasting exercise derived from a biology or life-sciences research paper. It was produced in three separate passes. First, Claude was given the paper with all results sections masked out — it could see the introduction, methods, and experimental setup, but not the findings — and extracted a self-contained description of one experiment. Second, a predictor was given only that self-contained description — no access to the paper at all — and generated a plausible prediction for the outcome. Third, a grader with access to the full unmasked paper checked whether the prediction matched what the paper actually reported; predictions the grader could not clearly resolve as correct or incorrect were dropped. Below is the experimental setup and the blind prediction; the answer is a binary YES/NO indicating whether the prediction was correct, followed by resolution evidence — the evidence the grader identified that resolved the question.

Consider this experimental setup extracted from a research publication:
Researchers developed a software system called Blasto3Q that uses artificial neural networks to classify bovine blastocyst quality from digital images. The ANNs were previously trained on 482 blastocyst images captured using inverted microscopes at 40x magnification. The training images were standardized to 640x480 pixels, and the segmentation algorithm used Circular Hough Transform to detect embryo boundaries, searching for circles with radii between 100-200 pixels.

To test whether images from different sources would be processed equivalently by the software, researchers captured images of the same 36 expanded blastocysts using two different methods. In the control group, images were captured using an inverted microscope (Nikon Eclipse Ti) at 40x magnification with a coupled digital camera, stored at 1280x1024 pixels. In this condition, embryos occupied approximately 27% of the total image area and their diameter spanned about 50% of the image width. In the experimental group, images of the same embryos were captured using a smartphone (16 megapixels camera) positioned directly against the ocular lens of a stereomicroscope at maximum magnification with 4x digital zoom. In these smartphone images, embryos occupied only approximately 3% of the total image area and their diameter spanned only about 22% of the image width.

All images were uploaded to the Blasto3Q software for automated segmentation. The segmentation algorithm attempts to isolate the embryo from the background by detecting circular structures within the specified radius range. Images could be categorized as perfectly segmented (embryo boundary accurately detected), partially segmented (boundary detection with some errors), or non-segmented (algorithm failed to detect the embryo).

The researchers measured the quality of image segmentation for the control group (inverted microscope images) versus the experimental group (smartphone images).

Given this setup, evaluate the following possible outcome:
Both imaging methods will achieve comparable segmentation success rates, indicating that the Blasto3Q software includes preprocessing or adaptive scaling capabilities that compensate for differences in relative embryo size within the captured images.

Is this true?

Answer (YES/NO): NO